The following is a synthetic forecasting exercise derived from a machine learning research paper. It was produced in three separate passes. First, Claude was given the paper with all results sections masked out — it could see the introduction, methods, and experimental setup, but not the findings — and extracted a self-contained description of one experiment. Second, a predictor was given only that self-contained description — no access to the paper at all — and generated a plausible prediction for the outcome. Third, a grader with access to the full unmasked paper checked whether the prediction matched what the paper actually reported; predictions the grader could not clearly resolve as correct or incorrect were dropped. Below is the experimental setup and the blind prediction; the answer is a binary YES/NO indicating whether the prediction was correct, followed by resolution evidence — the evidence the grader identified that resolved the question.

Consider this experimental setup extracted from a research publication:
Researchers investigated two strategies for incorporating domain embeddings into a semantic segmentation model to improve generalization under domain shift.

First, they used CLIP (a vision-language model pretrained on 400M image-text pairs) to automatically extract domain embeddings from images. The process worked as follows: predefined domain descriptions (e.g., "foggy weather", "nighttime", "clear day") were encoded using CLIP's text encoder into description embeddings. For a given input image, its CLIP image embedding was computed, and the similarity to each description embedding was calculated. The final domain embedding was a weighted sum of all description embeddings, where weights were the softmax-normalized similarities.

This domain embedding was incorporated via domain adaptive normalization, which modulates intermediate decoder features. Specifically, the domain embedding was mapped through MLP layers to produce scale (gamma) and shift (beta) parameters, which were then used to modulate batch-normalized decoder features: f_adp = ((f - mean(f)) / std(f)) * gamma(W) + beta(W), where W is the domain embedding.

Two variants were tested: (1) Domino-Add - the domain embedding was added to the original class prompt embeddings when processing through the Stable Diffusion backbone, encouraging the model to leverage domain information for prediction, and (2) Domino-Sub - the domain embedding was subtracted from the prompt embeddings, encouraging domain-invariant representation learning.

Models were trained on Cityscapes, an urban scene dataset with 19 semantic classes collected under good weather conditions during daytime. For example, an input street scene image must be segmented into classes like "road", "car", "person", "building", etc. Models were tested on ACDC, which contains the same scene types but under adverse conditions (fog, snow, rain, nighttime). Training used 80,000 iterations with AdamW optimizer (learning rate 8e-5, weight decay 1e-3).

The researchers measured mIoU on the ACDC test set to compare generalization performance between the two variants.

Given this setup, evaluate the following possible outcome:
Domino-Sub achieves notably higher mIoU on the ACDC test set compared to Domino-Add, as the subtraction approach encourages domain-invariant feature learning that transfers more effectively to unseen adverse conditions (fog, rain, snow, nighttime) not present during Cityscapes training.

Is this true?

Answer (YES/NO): YES